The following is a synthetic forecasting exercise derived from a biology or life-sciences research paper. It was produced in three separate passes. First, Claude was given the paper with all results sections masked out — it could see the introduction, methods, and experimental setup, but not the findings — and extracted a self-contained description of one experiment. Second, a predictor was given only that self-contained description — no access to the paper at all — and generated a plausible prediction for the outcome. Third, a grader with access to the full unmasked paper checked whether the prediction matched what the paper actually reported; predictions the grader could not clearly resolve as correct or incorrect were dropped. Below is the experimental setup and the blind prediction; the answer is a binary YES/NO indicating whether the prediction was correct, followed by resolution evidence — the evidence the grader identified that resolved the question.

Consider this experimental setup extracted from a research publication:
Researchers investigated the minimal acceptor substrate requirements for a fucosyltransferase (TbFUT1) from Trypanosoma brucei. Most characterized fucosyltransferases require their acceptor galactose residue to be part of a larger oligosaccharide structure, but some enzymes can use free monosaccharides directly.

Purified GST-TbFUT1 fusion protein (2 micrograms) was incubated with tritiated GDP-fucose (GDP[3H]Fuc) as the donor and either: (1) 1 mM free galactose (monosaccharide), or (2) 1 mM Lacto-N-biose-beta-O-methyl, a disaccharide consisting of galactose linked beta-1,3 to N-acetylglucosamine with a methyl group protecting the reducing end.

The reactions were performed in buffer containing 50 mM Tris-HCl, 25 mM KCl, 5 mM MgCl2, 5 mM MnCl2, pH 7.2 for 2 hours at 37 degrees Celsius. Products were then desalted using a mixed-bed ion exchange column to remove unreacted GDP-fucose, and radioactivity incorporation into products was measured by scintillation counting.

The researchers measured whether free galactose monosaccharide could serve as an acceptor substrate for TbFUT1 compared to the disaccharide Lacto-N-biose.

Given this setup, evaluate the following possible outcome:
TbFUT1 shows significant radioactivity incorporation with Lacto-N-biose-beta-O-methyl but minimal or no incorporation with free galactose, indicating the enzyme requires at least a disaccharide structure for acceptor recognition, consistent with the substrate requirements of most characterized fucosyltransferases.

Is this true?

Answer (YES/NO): YES